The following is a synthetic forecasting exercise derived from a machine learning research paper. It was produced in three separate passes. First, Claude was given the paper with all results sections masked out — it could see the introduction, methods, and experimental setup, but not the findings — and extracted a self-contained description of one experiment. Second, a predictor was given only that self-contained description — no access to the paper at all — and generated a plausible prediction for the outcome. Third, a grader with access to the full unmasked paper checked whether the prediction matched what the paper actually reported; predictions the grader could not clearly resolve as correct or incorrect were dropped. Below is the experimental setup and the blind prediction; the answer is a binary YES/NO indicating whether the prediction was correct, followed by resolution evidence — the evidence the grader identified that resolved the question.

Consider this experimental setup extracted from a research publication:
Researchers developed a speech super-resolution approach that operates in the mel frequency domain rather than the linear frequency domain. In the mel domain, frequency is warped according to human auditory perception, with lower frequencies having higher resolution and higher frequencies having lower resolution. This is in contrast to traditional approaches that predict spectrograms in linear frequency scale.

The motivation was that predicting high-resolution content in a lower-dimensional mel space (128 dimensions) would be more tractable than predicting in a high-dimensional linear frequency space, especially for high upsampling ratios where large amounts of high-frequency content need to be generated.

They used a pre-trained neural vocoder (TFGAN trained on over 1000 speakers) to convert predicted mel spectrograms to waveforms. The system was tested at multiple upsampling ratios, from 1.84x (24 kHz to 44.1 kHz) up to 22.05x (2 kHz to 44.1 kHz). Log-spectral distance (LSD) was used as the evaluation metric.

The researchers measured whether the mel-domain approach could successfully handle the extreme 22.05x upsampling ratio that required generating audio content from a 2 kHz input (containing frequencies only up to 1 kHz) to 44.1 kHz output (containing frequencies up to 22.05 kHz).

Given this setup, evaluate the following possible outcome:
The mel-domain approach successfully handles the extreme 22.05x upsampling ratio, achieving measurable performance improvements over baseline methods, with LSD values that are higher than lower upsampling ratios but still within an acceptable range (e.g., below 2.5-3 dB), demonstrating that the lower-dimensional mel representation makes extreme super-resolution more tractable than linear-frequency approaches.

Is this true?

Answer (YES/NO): YES